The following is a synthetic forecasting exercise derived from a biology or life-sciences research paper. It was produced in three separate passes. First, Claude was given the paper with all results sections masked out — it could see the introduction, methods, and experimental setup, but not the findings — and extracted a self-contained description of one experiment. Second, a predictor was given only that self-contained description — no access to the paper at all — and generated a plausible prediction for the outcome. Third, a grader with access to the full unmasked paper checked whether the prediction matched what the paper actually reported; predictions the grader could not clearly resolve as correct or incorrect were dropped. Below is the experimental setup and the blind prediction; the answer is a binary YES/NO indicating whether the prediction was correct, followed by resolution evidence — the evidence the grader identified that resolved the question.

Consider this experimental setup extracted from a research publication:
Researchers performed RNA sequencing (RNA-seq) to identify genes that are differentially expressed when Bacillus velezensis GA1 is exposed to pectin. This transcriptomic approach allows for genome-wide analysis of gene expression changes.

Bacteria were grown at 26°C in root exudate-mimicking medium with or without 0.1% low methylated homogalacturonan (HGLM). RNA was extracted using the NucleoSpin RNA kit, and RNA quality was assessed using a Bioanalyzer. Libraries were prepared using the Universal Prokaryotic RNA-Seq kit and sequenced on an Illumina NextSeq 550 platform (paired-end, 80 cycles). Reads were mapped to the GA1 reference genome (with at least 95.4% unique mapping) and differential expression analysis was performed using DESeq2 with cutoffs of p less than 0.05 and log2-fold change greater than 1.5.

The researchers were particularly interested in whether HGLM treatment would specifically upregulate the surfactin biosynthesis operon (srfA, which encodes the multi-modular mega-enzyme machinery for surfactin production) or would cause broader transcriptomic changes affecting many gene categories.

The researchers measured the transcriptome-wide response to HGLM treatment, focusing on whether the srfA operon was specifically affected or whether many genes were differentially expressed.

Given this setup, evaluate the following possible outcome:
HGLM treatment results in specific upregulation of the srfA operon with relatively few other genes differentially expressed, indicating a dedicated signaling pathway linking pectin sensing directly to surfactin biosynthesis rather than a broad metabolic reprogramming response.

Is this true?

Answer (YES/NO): NO